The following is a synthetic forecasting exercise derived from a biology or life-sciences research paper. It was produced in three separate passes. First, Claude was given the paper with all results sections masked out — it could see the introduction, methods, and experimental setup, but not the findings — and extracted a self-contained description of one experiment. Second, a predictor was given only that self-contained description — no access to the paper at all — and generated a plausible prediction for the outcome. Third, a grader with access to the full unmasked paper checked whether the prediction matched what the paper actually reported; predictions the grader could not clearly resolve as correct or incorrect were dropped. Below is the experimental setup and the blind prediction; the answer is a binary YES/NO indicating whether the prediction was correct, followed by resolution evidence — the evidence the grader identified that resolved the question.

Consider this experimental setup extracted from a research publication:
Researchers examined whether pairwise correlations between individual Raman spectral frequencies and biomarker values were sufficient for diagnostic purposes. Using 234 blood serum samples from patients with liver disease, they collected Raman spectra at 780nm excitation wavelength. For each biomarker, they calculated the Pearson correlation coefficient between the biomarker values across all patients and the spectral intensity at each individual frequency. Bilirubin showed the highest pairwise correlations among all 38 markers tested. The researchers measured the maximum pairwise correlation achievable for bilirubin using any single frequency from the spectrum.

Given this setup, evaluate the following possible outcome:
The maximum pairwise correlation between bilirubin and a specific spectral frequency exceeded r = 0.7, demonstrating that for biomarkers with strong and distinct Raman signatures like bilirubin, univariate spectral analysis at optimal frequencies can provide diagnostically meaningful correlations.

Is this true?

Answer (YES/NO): NO